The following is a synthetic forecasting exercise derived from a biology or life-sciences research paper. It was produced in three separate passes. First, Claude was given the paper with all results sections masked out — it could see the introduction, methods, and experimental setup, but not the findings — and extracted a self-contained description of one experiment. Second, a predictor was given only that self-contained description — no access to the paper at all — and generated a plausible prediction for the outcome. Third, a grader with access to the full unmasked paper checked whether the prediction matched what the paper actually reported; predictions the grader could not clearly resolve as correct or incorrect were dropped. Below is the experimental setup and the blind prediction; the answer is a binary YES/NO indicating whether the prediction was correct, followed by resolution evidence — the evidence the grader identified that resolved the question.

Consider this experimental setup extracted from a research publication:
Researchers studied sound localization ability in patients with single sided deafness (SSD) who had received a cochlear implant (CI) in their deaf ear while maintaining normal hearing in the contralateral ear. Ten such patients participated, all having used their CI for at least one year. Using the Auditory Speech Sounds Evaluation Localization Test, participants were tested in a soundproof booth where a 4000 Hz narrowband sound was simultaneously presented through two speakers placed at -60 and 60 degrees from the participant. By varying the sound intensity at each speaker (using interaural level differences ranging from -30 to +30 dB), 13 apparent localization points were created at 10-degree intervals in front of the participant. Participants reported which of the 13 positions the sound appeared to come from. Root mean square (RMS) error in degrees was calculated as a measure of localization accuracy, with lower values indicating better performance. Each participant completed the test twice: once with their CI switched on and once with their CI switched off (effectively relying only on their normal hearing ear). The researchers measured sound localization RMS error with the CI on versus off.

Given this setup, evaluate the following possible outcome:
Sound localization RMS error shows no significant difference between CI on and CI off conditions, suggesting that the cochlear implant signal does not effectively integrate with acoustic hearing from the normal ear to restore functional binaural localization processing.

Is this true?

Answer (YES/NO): NO